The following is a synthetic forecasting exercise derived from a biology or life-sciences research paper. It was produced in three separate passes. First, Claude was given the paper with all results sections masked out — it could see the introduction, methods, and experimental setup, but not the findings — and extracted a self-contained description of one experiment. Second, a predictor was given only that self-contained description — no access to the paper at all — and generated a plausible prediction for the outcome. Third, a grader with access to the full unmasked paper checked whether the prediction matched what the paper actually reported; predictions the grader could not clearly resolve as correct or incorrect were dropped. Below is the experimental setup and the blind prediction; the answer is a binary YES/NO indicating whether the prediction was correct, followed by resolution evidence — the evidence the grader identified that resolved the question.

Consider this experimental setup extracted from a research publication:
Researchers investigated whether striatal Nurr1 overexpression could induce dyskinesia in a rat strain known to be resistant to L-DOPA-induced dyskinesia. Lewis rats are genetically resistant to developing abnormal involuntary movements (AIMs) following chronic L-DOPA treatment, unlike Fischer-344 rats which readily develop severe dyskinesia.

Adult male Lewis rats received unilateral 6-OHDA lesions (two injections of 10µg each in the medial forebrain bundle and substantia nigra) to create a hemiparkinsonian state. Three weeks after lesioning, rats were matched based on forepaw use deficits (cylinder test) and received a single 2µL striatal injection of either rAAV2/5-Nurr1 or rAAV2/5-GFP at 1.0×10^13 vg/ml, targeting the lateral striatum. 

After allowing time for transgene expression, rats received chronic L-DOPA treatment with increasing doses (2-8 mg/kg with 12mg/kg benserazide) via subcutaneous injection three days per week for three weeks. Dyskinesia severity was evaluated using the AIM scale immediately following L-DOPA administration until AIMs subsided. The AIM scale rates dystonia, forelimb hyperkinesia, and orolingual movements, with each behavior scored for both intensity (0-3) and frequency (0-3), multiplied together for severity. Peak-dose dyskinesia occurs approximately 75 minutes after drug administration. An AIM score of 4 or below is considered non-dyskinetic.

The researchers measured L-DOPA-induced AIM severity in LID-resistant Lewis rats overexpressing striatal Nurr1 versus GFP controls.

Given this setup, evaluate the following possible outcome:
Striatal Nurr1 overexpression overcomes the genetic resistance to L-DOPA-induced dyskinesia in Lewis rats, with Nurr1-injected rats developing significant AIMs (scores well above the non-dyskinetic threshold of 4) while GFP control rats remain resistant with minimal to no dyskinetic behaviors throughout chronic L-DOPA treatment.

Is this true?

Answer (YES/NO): YES